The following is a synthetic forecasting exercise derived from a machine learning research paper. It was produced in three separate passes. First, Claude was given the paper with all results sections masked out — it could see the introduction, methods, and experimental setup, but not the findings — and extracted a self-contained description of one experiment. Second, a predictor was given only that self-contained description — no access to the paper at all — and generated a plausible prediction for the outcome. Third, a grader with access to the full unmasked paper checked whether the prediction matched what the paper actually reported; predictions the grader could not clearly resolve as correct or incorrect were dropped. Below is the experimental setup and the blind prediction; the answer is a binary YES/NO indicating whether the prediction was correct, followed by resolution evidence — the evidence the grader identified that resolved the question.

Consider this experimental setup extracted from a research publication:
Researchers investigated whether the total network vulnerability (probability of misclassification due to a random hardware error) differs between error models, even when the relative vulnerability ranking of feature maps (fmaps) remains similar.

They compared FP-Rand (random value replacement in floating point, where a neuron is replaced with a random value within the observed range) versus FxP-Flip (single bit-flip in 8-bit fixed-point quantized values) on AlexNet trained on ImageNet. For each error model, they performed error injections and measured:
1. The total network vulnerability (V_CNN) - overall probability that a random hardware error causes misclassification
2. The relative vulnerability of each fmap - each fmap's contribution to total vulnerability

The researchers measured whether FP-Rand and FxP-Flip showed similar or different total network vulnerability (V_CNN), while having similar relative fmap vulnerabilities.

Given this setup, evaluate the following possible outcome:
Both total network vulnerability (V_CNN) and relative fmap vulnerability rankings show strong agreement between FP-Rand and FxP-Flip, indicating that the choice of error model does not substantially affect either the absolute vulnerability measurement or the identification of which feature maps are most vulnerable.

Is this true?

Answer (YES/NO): NO